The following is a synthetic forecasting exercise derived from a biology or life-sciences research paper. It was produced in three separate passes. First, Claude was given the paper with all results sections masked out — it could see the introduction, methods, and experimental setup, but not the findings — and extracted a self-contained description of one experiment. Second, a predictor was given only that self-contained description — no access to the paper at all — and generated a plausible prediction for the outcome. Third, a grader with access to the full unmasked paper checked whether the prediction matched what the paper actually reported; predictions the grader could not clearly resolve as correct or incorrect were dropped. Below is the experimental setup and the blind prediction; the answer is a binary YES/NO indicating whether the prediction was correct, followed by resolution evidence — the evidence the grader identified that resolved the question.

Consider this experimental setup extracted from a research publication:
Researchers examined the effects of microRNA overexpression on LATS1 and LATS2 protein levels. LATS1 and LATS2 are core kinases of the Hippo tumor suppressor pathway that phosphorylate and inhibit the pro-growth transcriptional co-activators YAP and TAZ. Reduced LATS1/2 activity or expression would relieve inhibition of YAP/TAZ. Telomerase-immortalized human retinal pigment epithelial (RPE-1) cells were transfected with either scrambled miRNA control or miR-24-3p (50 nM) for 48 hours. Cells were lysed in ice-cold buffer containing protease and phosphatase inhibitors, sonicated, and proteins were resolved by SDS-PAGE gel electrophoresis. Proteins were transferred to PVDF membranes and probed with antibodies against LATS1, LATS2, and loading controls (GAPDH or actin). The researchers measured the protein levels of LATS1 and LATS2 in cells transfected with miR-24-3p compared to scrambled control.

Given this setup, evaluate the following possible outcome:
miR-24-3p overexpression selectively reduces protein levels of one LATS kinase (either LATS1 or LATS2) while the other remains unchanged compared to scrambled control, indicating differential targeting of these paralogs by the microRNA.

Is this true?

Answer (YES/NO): NO